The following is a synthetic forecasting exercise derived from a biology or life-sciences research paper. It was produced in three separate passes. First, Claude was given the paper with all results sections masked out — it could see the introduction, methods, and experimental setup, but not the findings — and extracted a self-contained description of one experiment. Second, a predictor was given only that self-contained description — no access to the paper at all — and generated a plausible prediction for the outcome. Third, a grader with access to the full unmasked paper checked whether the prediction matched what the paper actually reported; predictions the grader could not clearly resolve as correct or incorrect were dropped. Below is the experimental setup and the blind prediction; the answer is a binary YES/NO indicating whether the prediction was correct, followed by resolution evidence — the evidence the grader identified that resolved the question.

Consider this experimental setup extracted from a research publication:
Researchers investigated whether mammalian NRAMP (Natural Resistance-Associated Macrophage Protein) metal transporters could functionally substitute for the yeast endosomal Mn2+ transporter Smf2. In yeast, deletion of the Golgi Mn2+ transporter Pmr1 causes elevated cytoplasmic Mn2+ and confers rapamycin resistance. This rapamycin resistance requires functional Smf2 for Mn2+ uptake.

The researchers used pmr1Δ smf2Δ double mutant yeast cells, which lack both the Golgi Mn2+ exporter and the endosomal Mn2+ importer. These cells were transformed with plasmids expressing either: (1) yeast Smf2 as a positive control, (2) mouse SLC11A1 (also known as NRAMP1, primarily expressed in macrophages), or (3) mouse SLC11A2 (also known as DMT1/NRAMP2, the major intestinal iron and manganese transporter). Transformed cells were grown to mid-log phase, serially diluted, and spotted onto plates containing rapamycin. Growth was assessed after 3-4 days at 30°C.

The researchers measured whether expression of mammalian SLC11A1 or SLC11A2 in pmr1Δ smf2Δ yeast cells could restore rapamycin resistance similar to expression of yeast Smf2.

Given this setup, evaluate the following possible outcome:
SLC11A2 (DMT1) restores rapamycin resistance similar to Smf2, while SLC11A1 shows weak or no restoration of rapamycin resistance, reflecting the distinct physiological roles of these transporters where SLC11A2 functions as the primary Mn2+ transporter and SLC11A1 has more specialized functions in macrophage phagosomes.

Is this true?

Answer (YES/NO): YES